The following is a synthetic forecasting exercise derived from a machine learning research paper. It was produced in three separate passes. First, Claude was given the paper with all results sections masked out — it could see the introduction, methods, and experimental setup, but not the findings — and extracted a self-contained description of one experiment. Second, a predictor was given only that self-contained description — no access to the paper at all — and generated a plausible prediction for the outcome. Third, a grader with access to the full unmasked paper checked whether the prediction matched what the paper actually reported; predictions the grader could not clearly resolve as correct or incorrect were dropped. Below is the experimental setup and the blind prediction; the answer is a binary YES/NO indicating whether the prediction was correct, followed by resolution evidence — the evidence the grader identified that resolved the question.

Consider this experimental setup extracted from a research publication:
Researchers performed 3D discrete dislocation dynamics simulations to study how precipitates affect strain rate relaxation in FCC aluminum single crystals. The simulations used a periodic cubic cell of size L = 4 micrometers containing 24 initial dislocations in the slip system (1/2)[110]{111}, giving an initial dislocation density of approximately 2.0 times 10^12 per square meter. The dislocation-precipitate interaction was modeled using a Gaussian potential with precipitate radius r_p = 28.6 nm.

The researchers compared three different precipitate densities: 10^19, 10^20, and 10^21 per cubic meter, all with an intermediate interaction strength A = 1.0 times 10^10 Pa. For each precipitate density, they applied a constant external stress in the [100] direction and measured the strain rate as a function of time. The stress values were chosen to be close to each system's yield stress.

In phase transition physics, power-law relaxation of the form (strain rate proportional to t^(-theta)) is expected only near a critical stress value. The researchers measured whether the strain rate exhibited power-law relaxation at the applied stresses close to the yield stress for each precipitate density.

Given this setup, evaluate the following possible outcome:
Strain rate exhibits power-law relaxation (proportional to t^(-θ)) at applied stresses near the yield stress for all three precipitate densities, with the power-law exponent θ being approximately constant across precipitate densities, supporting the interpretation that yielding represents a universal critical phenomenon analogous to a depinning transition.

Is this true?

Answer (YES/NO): NO